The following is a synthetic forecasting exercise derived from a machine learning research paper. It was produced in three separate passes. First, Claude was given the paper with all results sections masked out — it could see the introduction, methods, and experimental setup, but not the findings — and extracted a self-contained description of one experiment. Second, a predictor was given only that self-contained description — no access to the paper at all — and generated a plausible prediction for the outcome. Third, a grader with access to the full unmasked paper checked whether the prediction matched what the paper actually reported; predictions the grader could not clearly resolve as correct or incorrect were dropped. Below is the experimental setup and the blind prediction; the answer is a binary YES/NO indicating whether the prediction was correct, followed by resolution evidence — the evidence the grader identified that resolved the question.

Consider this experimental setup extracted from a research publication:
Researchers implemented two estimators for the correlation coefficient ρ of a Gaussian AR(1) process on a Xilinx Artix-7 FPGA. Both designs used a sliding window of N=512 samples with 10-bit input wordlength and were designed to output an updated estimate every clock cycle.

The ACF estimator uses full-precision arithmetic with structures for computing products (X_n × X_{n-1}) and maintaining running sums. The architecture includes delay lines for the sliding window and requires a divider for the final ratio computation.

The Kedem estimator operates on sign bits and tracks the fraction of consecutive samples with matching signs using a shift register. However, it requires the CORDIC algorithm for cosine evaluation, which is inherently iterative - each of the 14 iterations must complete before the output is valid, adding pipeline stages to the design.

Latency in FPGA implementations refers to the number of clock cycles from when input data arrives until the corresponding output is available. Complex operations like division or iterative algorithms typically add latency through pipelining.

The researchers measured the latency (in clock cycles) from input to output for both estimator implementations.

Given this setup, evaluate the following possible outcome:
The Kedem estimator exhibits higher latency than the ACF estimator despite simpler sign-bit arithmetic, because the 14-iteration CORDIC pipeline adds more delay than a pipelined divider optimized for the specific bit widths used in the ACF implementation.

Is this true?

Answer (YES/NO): NO